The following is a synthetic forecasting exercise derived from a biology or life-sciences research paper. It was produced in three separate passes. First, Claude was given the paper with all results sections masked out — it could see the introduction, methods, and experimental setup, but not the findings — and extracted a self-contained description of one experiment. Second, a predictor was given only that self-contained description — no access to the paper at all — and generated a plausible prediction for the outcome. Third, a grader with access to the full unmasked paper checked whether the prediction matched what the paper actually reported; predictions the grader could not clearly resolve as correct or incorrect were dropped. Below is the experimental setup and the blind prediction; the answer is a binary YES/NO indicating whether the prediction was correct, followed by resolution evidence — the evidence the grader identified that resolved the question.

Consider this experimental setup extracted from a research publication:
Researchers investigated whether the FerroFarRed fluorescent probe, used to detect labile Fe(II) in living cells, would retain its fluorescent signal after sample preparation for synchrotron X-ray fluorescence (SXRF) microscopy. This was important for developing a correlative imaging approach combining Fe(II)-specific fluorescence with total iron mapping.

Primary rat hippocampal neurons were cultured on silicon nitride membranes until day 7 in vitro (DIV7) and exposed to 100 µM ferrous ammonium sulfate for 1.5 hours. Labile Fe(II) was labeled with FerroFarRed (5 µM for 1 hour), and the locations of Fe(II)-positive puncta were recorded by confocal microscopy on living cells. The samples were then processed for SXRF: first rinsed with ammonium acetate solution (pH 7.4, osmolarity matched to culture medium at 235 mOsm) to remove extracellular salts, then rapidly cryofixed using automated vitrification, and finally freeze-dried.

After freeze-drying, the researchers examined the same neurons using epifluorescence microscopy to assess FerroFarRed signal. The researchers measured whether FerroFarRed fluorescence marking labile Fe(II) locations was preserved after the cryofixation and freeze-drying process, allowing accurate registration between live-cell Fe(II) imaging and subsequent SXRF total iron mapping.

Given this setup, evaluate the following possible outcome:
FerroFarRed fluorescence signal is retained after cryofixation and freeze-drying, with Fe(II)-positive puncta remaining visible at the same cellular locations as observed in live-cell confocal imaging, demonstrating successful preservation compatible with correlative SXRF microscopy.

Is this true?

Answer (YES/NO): YES